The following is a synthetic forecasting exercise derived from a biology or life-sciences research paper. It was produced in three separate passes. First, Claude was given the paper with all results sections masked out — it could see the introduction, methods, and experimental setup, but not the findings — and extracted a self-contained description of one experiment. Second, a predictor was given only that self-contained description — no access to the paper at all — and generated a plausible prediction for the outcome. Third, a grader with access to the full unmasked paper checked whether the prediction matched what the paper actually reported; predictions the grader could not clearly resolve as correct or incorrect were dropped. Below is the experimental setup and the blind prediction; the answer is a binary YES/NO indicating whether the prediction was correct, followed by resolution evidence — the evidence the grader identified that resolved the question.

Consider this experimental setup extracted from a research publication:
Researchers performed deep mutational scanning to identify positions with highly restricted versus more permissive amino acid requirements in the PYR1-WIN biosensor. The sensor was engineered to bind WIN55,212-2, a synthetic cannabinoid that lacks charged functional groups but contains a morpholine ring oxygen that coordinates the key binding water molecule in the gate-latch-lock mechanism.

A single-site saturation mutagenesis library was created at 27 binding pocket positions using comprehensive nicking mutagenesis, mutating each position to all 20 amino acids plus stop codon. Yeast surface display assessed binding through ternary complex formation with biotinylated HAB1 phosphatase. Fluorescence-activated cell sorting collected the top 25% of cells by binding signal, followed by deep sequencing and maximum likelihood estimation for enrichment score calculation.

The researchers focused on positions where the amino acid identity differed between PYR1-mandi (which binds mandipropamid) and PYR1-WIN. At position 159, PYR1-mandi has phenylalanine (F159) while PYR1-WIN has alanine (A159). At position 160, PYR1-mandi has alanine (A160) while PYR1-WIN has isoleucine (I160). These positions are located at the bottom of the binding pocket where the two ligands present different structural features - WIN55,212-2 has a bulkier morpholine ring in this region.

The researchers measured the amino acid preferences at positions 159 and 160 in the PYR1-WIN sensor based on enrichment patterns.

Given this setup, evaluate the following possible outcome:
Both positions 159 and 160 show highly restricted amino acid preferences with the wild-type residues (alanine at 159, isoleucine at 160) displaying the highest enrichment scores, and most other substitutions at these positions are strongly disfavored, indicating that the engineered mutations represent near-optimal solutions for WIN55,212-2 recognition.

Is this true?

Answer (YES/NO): YES